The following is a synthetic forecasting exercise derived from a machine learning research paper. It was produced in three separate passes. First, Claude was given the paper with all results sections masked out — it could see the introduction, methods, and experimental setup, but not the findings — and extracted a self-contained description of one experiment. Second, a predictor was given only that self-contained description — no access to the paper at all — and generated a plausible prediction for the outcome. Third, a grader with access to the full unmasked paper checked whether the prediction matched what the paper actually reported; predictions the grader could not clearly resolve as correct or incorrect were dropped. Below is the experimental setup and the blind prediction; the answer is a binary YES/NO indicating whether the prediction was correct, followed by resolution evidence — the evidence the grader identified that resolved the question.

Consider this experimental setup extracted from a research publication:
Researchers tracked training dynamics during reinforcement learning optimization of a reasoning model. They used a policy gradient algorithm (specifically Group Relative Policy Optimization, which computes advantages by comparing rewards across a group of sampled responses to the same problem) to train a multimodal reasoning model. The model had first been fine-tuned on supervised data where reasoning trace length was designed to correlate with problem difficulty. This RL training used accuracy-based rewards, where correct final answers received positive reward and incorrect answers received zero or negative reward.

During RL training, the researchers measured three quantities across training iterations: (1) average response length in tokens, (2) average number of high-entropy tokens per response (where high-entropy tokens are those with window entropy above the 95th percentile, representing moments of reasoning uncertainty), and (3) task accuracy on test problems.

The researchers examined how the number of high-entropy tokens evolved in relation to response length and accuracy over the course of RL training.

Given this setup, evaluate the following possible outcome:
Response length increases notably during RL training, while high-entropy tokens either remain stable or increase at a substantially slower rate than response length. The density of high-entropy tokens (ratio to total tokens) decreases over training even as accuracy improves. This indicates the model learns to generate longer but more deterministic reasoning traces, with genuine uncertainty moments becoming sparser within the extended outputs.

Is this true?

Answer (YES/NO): NO